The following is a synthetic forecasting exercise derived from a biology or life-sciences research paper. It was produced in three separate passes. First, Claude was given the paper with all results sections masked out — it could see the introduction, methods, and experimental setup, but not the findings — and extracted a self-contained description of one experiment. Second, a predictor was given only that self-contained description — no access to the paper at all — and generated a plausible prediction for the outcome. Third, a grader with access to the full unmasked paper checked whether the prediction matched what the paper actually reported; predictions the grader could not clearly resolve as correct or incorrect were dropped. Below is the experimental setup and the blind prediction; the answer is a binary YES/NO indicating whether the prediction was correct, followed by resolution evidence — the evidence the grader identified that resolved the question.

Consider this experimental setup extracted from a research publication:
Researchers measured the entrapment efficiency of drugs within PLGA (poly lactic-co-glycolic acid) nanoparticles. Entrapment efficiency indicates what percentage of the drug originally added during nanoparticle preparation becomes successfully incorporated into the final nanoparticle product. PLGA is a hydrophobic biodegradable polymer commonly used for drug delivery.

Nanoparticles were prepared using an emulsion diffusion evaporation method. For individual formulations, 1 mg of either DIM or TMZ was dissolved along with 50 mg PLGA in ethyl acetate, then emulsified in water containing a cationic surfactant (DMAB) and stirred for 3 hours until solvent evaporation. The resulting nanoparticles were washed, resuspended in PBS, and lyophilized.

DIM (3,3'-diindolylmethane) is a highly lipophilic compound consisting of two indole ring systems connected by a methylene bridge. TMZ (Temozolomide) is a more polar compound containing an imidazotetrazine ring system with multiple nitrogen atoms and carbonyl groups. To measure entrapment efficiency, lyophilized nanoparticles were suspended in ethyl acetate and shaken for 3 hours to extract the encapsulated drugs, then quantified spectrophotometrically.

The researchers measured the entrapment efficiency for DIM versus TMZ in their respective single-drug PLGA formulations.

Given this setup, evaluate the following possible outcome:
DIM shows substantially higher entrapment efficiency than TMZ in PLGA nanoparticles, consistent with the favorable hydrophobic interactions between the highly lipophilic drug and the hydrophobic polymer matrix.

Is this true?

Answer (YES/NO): NO